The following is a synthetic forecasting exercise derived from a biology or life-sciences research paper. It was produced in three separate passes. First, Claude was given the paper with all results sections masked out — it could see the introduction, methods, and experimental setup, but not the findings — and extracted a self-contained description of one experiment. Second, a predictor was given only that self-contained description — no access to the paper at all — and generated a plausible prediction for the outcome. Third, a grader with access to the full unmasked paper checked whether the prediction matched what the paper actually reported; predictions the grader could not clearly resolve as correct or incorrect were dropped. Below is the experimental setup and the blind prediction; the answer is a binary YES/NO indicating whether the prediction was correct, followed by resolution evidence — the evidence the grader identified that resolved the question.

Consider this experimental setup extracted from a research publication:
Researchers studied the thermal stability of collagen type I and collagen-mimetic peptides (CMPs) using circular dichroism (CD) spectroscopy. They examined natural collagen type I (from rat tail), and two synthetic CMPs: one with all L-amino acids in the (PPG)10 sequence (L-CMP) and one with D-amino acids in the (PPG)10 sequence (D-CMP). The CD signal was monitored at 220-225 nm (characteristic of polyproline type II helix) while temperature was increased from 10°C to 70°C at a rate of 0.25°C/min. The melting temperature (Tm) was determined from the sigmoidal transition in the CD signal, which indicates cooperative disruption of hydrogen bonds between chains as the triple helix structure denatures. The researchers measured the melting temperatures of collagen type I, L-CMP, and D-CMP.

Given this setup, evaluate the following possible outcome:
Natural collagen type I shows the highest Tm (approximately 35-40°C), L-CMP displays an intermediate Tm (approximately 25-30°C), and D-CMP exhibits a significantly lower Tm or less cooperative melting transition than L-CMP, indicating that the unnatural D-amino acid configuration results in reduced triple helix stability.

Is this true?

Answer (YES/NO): NO